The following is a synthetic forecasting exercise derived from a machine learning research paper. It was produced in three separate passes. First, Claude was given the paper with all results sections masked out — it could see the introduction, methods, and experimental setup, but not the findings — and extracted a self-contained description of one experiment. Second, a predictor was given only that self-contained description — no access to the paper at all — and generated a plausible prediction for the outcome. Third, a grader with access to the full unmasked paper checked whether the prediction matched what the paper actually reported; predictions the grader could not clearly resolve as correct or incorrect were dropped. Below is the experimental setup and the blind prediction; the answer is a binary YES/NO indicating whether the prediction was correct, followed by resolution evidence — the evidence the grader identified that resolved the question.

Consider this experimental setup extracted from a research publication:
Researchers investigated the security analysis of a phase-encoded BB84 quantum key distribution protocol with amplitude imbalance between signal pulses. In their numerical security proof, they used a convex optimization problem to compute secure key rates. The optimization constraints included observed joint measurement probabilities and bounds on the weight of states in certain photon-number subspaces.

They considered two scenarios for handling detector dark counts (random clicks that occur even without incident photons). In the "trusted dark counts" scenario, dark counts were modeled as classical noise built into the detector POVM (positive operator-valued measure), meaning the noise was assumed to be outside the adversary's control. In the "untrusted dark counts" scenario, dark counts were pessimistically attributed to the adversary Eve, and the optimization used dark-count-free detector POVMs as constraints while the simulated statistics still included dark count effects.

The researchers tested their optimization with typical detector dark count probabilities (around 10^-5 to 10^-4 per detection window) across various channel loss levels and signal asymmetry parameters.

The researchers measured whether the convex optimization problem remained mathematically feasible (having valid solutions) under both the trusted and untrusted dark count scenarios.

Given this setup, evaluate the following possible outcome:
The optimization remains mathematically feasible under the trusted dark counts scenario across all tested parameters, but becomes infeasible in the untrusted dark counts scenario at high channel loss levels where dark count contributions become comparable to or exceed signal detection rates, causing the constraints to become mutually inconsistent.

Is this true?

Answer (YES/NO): YES